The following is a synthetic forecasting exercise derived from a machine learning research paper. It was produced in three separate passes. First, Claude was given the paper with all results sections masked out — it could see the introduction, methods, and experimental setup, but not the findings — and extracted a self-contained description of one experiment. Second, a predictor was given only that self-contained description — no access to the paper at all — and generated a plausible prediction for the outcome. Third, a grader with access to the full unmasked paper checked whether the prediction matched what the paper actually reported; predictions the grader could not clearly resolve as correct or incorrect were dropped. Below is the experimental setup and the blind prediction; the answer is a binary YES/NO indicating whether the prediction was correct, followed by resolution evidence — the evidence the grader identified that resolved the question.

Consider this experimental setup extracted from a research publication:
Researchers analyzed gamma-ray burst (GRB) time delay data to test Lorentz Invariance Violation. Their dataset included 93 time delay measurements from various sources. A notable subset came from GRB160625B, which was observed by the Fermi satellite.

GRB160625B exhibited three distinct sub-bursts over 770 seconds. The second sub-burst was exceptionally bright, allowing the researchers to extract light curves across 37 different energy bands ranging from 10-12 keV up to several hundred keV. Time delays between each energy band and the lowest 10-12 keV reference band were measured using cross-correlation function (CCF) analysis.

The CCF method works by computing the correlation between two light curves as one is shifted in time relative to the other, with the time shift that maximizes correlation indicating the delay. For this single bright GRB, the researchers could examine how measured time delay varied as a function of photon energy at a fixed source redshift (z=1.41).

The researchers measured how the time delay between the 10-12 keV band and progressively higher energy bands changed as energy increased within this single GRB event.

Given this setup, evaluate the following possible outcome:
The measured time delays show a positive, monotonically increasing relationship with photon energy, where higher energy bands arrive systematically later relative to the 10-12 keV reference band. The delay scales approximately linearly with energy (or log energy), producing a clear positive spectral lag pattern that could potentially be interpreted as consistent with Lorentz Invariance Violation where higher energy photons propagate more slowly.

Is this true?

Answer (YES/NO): YES